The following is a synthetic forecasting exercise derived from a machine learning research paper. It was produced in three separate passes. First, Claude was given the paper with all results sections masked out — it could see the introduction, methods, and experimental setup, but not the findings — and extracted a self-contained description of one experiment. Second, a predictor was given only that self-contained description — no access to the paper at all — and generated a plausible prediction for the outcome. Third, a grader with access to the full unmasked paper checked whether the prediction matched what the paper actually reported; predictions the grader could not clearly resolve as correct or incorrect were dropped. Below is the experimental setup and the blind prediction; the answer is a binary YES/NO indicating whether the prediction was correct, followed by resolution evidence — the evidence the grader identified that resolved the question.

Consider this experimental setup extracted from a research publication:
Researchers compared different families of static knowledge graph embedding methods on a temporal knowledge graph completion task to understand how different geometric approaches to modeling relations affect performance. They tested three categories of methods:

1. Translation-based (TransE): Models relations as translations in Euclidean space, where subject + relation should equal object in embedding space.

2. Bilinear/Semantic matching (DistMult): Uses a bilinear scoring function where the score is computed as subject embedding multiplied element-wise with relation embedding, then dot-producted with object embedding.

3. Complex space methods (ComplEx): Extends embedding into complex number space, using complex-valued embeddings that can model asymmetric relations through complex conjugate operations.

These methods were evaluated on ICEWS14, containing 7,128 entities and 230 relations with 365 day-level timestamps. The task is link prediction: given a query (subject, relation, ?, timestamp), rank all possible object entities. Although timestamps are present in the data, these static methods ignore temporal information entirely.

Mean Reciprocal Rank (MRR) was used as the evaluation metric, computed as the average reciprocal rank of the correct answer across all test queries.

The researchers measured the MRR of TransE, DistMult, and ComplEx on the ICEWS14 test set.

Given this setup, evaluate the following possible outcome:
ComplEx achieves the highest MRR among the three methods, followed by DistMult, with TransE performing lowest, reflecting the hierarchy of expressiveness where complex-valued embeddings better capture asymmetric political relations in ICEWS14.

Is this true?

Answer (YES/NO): YES